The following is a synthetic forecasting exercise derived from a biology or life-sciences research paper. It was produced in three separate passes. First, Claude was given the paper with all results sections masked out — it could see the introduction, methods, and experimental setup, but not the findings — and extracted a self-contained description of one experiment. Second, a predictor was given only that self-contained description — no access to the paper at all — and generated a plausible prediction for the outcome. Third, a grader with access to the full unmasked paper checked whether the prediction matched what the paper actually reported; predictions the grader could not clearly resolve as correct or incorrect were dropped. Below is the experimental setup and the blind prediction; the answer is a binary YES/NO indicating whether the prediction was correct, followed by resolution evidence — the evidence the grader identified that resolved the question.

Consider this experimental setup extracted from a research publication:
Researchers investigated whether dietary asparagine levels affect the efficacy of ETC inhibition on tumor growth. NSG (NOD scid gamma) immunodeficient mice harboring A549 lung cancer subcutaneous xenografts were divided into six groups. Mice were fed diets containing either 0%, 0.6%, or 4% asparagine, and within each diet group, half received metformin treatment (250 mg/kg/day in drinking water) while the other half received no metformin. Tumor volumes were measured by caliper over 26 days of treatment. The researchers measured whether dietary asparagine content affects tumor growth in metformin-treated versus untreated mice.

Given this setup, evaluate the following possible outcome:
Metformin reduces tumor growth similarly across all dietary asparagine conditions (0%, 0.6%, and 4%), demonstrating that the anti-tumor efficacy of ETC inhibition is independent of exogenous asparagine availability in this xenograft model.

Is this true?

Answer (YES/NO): NO